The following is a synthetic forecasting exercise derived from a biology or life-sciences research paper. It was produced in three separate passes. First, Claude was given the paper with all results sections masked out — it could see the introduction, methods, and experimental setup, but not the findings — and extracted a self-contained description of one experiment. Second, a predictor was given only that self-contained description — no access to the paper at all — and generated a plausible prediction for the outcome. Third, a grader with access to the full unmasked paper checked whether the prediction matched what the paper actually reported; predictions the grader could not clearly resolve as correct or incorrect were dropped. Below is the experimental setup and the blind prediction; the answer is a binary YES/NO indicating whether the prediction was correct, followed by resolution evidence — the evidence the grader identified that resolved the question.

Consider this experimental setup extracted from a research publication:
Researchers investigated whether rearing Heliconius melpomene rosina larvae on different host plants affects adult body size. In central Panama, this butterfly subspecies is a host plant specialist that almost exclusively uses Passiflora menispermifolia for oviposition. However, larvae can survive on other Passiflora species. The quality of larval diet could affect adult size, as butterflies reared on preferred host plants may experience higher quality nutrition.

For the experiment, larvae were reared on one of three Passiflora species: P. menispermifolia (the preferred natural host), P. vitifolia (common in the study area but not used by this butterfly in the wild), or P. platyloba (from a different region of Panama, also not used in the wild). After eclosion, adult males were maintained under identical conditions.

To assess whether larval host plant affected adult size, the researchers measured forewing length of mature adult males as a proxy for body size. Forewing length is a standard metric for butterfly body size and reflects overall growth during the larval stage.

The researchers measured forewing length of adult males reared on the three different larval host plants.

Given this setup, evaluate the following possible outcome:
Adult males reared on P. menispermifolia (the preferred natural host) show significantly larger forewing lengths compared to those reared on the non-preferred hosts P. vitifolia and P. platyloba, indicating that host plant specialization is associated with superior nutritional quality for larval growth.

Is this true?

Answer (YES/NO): NO